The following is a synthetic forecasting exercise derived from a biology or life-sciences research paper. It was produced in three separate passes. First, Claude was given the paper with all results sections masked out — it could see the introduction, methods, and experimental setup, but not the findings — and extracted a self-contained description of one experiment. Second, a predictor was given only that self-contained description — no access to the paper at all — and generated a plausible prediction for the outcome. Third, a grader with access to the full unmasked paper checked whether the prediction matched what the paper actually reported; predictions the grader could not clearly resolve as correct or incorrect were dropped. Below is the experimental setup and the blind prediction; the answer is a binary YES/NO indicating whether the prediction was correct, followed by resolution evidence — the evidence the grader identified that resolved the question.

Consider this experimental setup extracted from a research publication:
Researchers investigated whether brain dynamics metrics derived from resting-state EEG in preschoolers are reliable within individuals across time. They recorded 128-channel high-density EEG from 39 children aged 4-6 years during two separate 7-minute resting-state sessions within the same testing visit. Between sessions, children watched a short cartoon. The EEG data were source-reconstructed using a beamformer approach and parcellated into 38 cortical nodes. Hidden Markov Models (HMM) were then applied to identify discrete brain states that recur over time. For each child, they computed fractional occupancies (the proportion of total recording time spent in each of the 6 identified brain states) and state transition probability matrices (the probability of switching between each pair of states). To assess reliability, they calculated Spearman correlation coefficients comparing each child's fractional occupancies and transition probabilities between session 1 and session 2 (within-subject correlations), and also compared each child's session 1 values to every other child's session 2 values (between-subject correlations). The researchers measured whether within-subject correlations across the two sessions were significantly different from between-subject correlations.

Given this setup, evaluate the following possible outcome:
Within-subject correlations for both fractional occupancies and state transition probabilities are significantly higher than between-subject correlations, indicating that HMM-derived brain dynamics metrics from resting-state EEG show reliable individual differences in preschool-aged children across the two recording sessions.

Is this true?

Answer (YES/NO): YES